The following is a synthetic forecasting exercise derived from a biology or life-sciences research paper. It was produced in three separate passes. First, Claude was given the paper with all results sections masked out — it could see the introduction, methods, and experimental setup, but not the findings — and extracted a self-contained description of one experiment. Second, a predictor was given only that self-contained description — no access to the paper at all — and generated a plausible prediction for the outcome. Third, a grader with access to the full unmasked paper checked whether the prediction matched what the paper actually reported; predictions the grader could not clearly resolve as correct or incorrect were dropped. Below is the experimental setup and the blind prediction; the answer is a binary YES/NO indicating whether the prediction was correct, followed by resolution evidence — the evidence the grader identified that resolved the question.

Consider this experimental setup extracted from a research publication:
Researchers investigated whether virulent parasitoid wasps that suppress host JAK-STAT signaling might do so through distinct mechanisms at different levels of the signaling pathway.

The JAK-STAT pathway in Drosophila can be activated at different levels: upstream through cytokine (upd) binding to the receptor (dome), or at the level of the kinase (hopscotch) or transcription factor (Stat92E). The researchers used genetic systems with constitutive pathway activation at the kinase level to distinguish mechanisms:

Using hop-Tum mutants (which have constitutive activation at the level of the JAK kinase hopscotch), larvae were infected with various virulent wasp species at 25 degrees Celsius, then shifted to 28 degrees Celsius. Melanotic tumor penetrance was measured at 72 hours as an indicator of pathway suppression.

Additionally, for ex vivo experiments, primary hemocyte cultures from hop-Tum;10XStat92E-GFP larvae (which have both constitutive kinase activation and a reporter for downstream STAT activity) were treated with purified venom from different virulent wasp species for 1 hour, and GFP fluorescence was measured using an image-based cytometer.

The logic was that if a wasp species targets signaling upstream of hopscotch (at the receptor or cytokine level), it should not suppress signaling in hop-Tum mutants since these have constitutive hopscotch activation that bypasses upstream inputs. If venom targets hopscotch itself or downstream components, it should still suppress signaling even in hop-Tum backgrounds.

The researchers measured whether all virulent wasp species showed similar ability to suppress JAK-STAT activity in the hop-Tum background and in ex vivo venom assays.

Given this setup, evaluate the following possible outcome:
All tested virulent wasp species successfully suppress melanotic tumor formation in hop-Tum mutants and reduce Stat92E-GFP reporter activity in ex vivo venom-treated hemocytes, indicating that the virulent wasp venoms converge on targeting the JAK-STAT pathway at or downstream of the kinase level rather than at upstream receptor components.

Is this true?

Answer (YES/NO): NO